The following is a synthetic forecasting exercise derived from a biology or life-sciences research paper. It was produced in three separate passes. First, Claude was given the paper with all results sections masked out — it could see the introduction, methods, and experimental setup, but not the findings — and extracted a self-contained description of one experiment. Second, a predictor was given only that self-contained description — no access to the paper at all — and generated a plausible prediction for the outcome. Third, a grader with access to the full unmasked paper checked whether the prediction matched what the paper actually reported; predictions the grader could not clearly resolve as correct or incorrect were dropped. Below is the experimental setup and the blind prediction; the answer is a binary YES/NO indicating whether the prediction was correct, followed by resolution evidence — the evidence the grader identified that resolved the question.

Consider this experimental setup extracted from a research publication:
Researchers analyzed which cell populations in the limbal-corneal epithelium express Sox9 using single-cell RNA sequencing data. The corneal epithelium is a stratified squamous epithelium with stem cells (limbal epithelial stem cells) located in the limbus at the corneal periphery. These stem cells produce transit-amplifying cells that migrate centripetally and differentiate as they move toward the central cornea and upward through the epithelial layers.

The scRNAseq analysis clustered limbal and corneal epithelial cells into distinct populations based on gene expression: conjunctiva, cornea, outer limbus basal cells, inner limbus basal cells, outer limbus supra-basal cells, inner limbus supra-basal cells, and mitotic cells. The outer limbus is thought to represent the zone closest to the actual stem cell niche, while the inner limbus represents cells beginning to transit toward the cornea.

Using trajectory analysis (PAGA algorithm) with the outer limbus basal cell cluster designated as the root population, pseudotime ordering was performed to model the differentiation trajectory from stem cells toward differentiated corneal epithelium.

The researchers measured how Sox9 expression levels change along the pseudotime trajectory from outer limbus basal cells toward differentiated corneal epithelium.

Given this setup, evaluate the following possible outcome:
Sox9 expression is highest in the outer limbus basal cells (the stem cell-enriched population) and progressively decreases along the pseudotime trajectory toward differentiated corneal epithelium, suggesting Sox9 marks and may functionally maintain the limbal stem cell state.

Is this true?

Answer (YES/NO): YES